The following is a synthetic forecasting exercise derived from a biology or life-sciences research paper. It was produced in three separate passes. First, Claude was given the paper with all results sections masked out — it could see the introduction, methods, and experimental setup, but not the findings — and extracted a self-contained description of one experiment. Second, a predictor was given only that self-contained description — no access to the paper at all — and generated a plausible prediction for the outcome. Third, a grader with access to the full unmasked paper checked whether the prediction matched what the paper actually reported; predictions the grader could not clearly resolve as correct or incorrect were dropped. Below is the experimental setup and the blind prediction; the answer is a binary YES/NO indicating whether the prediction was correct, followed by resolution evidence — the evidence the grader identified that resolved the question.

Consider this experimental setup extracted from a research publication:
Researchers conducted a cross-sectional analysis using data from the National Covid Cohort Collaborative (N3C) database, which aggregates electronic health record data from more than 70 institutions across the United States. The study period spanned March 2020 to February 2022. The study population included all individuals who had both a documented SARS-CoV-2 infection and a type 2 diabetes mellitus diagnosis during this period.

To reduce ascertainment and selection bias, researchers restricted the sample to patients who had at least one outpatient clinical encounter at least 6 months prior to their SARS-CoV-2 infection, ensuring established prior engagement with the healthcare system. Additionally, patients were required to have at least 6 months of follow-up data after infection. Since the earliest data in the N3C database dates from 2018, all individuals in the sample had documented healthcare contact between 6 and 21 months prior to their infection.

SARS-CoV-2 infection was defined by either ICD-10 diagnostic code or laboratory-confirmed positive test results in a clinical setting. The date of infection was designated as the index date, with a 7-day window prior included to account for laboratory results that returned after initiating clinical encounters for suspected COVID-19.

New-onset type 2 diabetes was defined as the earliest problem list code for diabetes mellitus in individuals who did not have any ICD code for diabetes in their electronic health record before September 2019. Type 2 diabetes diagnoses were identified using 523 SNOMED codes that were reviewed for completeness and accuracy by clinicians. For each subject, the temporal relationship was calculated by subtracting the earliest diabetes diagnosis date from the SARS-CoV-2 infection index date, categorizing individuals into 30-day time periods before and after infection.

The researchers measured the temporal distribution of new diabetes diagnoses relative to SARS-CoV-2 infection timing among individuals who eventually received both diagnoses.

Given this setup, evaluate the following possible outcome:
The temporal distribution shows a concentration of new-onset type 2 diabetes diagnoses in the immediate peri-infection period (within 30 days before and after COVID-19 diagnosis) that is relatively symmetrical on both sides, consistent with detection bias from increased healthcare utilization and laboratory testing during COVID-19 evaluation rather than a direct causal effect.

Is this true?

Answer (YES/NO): NO